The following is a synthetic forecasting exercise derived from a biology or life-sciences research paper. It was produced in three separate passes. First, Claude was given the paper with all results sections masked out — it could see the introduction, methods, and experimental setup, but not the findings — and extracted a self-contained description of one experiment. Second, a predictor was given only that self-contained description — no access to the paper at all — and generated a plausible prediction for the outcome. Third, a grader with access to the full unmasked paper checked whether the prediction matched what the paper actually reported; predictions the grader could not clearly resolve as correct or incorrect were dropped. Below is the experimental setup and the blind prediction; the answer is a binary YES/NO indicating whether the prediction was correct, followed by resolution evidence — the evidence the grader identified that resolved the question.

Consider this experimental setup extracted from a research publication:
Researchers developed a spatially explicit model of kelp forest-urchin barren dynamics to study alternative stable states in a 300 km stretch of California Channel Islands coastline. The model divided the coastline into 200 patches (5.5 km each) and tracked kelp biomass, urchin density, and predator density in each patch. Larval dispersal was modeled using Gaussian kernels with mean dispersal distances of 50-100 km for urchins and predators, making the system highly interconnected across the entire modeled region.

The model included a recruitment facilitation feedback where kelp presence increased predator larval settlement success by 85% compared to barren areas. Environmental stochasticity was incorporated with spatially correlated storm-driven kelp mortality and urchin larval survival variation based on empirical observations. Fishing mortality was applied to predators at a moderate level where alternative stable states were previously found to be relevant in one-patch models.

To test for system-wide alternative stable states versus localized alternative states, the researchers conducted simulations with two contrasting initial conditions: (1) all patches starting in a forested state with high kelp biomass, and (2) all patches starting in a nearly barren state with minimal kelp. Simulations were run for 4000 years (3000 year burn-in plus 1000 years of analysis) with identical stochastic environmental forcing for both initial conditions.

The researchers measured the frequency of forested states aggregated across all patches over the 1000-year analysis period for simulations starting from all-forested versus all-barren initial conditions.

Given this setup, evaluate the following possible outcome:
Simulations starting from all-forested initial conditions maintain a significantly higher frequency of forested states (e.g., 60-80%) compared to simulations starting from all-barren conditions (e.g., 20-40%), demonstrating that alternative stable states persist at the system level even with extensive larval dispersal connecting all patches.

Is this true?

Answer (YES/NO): NO